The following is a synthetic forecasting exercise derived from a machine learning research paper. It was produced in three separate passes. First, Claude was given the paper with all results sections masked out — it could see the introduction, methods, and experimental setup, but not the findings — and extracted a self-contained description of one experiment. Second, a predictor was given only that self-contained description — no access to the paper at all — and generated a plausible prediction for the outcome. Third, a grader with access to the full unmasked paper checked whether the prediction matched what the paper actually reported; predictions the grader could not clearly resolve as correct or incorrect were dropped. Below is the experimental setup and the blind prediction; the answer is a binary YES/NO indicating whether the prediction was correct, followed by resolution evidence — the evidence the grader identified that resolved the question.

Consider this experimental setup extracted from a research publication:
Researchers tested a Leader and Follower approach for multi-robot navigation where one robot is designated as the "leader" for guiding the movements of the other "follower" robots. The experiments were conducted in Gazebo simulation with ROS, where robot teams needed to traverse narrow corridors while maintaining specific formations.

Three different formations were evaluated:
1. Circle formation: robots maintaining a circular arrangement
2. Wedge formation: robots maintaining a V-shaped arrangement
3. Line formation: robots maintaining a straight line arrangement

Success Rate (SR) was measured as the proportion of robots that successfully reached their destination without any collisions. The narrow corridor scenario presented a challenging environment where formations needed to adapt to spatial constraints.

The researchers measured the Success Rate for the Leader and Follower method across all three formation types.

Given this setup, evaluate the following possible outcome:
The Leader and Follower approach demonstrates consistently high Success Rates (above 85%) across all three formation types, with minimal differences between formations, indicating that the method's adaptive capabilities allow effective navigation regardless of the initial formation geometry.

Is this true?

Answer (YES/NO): NO